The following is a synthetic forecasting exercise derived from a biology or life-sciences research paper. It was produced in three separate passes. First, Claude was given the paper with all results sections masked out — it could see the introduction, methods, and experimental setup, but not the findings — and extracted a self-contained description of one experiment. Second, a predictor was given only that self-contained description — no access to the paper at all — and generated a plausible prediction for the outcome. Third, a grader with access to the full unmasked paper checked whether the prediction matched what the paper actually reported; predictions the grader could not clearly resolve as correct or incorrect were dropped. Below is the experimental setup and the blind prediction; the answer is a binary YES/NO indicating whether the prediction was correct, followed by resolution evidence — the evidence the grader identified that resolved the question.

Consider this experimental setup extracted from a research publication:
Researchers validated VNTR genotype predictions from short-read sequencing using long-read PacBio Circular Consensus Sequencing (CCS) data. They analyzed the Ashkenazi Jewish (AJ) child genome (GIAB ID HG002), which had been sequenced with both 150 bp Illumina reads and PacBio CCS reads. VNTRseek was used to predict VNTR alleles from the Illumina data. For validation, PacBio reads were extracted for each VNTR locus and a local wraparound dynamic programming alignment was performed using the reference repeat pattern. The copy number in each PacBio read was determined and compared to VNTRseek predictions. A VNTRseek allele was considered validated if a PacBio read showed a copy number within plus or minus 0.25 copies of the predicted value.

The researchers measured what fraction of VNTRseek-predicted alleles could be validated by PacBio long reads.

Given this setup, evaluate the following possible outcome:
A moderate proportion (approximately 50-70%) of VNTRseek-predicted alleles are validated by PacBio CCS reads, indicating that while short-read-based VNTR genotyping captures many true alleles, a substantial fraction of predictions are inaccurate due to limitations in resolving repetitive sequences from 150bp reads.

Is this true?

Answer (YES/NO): NO